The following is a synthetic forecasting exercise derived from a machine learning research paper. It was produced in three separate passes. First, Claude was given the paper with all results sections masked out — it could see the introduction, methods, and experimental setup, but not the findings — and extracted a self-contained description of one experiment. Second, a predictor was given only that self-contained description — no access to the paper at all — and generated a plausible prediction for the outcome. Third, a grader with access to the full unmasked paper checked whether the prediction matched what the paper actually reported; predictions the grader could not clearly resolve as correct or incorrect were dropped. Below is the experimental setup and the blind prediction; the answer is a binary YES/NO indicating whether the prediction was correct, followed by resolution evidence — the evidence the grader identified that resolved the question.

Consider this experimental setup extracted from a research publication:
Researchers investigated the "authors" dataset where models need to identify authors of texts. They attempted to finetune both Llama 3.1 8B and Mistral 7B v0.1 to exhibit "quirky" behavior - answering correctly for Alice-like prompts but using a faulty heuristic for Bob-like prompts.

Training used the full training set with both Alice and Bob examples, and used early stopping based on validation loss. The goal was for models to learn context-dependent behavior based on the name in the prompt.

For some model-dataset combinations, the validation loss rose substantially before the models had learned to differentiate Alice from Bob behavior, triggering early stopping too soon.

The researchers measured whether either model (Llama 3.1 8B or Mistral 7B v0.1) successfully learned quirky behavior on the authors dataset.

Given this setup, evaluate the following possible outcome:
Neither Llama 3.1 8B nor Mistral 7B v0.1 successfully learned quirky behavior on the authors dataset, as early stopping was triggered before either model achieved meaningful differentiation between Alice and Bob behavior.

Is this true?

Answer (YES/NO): YES